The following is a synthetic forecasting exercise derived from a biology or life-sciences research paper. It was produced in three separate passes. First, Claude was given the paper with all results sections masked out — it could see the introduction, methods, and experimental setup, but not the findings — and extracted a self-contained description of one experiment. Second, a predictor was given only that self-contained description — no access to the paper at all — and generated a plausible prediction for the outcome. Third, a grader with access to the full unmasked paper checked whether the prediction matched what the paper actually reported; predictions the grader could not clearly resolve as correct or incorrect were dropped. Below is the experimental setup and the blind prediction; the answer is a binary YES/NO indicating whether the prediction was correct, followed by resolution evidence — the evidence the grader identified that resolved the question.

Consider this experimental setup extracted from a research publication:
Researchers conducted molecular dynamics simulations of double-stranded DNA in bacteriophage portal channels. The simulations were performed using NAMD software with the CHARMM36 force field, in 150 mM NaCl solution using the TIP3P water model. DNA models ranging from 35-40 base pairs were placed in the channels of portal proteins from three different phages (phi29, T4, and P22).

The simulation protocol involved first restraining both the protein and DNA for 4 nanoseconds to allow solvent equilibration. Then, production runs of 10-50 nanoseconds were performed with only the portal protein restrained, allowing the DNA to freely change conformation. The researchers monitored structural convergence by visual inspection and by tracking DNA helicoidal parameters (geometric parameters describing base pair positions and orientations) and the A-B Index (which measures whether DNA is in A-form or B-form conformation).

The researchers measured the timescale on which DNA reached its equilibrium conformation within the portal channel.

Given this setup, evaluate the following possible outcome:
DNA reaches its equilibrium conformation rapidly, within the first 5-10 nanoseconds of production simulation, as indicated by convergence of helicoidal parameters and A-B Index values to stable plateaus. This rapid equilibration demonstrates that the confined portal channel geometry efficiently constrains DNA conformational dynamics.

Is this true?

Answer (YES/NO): NO